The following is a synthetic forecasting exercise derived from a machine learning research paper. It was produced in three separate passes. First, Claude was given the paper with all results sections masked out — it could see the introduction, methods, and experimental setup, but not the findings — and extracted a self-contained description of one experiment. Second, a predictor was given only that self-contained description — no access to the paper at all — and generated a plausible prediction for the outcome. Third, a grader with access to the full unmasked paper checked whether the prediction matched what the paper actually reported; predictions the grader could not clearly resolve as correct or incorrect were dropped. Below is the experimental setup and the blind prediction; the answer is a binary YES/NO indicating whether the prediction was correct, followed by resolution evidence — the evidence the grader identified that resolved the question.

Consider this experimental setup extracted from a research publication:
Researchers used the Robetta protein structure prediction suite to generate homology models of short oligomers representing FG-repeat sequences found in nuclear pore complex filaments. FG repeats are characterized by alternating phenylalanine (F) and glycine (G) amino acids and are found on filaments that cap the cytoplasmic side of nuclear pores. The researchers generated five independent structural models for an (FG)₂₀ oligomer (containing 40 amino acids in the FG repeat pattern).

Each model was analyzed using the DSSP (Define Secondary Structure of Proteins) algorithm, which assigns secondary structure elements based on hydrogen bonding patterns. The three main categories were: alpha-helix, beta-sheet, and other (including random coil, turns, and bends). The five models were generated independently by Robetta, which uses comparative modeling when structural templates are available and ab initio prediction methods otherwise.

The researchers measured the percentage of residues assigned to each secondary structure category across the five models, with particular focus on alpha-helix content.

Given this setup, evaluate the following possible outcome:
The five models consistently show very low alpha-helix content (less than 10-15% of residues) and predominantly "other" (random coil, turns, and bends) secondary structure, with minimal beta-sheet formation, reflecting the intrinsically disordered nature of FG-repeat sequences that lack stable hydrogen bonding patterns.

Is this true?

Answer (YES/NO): NO